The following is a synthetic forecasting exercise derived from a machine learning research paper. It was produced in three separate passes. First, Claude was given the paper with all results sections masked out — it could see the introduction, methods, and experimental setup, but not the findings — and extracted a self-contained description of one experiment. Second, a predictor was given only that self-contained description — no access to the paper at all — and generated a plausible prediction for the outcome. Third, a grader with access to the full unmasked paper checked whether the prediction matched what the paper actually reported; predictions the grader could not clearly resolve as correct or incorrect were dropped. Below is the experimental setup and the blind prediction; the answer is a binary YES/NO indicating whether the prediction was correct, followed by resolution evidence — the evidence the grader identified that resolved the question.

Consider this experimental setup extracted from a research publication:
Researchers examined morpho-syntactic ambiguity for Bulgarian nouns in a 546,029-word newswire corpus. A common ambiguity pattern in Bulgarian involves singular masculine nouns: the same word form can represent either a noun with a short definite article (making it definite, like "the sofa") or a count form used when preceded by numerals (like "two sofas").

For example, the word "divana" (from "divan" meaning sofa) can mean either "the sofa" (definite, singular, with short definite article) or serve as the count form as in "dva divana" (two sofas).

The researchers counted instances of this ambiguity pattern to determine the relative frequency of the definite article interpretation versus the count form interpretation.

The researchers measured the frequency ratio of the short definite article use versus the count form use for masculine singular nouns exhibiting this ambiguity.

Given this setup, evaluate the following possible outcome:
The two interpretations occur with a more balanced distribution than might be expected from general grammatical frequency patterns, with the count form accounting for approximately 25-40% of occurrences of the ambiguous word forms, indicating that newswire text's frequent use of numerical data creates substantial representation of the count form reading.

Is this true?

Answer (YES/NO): NO